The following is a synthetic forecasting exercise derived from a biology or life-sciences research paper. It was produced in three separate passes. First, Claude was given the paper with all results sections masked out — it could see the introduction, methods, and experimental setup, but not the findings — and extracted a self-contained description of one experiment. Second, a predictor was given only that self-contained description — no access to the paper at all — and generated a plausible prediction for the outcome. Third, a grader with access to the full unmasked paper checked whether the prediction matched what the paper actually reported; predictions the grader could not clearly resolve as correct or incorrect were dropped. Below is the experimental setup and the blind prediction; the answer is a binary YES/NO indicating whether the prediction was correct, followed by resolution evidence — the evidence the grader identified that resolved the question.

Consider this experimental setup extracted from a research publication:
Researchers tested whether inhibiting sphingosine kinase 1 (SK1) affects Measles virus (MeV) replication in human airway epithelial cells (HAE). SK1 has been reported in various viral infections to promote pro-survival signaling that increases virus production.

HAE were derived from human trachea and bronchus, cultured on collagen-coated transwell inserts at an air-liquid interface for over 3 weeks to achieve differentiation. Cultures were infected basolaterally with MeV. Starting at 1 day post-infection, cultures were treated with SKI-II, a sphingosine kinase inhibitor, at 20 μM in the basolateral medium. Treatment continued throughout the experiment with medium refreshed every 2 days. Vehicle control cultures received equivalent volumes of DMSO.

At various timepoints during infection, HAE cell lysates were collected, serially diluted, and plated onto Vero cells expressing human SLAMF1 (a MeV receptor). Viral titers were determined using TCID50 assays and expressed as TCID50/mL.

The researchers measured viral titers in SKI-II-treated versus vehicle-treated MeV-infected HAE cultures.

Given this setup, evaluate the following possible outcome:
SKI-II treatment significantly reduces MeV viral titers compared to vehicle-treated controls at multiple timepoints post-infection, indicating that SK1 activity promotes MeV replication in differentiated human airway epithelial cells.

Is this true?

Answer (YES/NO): NO